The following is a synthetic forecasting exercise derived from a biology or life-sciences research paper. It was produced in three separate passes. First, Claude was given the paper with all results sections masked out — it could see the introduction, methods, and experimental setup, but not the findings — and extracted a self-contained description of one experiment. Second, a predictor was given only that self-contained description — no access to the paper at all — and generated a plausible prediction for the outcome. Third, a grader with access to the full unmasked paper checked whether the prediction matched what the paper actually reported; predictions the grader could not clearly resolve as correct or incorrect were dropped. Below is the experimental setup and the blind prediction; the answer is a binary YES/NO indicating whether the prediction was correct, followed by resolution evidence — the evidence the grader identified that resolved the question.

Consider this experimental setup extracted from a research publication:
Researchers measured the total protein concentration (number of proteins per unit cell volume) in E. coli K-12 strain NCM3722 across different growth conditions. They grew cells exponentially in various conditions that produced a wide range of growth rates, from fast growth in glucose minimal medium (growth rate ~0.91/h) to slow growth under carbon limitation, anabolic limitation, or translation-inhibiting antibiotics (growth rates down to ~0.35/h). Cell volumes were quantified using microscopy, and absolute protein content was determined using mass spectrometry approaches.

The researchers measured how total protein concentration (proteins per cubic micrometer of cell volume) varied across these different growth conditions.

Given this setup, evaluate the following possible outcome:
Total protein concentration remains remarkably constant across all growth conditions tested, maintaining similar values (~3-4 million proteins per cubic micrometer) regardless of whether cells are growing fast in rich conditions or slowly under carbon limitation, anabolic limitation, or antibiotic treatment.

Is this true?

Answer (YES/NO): YES